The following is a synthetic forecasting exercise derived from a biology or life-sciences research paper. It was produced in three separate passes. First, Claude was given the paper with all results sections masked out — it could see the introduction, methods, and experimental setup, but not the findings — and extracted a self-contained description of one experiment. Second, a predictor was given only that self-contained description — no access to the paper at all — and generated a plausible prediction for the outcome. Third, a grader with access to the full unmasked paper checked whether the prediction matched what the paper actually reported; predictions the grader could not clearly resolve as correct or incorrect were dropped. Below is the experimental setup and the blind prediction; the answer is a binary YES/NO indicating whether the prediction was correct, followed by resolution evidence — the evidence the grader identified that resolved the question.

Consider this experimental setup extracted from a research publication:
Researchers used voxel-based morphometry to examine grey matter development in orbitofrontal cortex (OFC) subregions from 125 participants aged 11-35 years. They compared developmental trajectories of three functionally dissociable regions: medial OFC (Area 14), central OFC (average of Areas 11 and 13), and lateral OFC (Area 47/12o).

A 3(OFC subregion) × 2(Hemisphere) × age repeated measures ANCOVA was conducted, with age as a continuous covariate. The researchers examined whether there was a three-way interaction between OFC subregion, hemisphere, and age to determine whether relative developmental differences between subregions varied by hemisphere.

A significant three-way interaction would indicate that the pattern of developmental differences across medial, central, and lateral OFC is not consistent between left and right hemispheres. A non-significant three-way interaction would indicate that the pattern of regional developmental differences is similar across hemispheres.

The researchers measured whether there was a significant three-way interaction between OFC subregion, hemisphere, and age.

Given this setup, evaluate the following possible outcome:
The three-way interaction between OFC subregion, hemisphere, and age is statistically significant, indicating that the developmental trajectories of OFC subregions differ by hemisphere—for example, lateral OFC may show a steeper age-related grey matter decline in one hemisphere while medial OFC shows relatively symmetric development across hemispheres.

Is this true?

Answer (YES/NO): YES